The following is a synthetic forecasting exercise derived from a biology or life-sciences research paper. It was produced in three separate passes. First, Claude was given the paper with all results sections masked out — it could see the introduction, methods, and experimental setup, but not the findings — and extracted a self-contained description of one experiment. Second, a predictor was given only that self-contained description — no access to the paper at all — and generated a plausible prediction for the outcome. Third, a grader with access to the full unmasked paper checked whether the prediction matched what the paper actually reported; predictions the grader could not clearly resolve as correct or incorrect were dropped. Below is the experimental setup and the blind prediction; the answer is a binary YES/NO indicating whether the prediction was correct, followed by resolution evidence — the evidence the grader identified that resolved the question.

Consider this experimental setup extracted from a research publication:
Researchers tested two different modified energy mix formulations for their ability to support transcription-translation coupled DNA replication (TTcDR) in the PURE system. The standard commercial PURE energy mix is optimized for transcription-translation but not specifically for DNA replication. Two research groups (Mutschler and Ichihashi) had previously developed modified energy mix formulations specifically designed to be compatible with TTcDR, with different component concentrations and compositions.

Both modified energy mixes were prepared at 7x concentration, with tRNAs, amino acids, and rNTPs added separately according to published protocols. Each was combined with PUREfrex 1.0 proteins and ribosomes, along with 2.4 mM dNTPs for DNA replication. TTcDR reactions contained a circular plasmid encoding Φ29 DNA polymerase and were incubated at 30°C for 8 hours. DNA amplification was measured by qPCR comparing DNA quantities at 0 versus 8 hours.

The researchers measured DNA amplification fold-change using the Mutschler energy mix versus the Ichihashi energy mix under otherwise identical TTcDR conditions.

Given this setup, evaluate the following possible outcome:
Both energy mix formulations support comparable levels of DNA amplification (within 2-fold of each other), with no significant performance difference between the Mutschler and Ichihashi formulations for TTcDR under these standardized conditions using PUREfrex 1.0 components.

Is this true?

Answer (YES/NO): YES